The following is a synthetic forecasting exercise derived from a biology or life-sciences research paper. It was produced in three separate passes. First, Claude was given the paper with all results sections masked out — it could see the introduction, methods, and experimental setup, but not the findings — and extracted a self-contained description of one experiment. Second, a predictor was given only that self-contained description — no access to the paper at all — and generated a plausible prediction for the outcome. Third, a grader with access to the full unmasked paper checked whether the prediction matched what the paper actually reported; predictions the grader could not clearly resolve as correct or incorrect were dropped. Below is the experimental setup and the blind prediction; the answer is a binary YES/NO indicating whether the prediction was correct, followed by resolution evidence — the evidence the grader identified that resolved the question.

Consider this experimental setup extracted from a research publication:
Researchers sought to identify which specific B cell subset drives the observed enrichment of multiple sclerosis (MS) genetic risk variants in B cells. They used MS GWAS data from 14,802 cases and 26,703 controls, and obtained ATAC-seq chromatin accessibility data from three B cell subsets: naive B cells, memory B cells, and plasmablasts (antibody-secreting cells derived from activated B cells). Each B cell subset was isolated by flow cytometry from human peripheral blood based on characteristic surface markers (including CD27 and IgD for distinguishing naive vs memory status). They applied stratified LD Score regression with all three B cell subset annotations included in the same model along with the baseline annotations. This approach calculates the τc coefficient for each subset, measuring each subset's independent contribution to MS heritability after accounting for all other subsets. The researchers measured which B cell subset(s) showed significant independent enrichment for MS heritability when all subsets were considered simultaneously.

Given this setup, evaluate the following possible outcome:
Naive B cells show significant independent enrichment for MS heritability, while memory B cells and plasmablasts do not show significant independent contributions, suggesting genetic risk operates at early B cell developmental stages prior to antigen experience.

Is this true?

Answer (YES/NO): NO